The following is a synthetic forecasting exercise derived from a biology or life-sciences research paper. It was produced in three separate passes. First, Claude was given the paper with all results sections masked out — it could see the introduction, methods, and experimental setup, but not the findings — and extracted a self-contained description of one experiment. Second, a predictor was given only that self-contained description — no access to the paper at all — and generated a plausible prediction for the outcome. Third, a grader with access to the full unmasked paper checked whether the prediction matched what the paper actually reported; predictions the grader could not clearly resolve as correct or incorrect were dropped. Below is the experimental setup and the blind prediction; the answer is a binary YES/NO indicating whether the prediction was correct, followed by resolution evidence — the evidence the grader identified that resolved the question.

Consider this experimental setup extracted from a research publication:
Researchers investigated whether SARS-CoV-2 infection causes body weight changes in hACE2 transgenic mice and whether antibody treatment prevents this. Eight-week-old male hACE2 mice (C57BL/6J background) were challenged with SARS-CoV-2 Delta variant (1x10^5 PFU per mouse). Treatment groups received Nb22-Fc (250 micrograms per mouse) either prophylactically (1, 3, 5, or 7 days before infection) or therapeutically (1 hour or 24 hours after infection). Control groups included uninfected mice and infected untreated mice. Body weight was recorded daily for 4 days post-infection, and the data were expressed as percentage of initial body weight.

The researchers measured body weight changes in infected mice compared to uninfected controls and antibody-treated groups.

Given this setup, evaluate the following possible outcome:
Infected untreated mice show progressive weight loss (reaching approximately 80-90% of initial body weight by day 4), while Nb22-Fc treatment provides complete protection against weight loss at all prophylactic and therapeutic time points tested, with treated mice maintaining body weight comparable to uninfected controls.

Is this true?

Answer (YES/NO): NO